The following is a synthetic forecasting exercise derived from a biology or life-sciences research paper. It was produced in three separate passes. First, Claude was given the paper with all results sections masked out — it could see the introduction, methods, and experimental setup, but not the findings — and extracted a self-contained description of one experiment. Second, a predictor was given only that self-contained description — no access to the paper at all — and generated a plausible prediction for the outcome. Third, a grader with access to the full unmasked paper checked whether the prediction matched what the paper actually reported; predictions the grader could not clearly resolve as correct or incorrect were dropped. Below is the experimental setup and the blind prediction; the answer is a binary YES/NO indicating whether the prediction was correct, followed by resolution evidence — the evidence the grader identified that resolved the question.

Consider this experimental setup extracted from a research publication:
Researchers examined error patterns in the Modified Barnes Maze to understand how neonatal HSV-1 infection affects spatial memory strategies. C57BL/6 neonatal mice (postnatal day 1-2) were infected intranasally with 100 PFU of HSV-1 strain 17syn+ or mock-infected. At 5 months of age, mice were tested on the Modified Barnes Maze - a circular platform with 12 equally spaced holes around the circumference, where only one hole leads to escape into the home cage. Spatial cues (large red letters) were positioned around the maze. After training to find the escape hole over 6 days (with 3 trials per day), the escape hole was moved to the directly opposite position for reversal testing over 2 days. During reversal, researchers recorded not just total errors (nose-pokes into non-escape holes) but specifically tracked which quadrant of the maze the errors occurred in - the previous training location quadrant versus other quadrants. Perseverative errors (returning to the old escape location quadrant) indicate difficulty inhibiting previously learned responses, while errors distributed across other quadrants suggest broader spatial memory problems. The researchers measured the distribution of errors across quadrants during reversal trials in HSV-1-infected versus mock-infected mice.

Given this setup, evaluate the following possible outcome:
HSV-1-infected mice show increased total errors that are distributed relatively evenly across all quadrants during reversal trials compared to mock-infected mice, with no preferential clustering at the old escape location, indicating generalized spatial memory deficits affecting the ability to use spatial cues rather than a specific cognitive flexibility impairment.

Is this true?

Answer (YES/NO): NO